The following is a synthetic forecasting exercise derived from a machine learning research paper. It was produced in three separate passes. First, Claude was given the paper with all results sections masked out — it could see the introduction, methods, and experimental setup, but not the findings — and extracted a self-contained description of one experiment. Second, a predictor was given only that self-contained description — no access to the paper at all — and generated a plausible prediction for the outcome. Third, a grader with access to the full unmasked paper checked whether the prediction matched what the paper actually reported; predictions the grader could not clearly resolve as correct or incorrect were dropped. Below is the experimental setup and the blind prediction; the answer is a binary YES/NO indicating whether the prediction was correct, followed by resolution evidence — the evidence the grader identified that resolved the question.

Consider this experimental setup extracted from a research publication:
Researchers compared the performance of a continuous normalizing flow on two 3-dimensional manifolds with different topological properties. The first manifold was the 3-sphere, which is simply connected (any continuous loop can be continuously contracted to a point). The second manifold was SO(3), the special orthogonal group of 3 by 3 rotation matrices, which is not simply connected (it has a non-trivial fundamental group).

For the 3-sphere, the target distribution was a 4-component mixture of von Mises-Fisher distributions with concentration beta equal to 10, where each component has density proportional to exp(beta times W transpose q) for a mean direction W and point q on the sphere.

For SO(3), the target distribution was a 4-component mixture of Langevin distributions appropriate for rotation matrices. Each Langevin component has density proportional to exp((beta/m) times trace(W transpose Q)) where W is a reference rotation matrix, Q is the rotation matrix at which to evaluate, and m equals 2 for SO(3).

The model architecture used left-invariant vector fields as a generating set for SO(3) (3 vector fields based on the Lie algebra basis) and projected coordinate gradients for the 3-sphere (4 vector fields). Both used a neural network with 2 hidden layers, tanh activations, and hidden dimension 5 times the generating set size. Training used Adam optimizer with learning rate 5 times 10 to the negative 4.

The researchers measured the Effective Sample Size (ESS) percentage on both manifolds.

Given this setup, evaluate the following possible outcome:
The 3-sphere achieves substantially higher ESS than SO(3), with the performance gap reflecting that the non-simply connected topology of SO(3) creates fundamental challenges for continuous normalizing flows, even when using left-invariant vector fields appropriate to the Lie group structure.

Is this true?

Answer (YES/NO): NO